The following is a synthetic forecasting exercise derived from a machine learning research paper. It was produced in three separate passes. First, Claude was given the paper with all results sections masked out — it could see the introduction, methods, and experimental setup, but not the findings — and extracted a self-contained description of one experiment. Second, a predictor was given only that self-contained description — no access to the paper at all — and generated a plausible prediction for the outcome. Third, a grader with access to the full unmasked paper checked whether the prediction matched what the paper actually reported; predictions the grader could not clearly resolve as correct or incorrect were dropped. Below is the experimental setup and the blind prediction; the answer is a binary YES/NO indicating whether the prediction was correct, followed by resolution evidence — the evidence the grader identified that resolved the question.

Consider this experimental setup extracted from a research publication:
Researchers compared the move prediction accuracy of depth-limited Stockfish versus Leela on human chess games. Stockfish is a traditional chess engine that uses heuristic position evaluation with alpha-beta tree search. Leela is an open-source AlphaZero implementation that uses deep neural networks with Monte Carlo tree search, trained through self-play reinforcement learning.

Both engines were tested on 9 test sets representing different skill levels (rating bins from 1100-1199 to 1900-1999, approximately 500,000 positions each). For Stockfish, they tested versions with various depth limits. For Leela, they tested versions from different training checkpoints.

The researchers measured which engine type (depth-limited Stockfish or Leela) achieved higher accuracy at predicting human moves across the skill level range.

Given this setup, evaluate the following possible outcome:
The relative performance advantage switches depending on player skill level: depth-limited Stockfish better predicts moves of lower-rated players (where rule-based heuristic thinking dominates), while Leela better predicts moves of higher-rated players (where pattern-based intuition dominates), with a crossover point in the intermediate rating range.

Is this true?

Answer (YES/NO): NO